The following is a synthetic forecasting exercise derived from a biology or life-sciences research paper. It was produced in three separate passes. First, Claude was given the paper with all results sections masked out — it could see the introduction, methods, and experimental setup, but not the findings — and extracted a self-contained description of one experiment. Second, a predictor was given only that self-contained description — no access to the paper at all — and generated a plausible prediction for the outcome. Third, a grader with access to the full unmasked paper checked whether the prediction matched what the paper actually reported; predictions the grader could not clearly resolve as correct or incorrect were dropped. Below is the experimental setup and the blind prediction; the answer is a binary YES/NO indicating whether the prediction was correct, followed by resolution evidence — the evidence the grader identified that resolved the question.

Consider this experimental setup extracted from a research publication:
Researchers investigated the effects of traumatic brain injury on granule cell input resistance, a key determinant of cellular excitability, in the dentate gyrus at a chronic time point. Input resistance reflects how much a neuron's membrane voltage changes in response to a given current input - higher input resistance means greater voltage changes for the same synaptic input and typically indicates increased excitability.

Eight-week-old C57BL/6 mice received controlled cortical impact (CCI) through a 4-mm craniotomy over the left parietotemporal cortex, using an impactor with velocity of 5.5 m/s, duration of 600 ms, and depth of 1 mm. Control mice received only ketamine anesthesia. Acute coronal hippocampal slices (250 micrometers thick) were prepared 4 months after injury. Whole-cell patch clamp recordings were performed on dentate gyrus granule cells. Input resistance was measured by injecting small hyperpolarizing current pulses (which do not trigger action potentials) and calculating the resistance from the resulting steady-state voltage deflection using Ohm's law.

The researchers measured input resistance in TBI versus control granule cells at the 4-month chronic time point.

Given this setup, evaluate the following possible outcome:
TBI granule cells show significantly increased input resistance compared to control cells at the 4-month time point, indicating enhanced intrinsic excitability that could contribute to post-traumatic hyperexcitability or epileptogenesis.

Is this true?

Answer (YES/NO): NO